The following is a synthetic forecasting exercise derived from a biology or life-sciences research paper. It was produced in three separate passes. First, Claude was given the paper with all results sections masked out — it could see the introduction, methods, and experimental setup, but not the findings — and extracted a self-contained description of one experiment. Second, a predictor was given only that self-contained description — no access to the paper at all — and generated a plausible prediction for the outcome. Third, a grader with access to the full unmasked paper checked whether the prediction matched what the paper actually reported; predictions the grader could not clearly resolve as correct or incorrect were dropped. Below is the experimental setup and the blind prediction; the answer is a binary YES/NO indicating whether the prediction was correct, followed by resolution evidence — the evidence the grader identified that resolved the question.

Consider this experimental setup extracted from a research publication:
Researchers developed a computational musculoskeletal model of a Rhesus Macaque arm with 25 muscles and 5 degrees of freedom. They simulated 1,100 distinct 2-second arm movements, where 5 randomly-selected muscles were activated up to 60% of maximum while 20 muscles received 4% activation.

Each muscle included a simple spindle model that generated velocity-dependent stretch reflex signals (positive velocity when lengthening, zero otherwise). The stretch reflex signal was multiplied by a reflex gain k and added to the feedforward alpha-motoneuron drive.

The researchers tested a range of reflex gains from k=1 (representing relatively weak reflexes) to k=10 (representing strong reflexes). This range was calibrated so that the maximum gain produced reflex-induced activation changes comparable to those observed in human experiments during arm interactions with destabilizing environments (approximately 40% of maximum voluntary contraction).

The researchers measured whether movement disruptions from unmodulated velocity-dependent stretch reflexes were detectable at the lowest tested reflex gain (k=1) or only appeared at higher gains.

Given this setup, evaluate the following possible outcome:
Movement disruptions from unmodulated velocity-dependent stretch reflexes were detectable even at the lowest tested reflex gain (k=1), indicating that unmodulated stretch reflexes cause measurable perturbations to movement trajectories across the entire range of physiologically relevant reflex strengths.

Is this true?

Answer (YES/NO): YES